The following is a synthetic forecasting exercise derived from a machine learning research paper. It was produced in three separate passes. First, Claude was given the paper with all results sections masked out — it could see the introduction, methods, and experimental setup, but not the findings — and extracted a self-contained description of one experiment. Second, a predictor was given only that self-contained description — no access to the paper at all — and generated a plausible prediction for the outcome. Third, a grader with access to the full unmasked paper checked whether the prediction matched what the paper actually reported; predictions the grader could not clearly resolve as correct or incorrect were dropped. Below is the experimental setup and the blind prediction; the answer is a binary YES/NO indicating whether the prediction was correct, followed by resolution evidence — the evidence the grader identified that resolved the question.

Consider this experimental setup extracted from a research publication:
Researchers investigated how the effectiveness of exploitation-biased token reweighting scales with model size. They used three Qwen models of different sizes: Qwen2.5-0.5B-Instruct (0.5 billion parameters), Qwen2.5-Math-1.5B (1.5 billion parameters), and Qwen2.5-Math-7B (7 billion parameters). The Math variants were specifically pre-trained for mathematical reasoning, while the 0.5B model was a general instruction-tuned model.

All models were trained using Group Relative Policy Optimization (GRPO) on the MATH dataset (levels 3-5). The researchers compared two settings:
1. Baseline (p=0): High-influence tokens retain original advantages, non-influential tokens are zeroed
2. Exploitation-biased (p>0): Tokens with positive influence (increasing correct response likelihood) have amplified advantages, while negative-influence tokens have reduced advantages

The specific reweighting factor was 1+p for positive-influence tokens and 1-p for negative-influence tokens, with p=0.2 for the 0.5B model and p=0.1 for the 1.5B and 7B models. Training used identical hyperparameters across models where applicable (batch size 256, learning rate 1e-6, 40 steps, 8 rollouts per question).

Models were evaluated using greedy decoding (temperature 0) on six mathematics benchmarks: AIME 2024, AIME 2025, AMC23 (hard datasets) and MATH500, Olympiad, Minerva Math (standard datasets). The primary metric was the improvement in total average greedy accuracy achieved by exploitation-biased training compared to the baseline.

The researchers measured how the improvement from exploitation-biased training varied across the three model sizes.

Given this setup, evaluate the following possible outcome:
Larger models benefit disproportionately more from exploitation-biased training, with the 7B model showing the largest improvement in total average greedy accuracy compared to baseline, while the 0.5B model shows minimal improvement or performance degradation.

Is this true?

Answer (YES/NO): YES